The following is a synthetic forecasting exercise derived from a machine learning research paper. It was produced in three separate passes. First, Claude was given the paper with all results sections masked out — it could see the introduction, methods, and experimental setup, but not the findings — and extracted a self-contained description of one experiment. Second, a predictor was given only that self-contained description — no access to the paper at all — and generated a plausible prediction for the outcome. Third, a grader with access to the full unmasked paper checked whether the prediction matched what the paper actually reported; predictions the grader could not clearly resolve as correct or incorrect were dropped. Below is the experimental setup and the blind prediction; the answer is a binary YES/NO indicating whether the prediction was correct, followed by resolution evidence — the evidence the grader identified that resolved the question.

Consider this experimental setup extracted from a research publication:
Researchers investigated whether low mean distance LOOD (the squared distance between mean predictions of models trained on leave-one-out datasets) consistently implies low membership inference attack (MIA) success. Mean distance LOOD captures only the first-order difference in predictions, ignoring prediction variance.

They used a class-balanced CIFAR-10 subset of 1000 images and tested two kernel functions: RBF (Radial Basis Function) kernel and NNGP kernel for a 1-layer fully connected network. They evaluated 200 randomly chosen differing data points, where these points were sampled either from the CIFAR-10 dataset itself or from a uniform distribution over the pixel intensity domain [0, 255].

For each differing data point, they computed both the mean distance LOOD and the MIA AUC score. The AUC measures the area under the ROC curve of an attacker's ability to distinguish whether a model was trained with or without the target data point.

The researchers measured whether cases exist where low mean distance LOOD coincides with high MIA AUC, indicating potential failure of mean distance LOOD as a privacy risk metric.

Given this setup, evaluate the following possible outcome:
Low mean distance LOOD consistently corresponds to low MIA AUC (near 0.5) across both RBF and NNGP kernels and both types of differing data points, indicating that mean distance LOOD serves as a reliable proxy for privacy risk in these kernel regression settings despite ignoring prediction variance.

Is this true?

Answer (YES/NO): NO